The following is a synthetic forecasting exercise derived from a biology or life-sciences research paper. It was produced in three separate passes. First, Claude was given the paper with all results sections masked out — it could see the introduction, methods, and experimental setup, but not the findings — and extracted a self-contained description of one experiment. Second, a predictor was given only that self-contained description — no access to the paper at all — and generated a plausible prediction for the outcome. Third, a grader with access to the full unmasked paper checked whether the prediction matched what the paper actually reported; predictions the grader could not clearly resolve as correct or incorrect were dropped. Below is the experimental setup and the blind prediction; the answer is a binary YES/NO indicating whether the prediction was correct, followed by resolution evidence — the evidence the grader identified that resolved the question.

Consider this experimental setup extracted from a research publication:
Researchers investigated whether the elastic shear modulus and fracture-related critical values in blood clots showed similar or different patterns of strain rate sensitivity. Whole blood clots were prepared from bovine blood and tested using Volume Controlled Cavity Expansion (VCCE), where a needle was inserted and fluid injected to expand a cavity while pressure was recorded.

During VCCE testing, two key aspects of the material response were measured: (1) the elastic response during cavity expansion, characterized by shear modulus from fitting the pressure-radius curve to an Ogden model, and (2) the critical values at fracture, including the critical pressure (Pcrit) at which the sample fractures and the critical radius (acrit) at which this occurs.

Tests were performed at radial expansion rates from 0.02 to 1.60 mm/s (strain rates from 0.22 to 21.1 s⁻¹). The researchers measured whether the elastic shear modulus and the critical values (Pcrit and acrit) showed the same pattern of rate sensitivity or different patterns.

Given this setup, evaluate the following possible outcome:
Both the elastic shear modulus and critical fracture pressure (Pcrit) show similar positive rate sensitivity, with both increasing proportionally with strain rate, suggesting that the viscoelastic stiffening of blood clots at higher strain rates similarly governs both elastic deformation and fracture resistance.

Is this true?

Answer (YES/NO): NO